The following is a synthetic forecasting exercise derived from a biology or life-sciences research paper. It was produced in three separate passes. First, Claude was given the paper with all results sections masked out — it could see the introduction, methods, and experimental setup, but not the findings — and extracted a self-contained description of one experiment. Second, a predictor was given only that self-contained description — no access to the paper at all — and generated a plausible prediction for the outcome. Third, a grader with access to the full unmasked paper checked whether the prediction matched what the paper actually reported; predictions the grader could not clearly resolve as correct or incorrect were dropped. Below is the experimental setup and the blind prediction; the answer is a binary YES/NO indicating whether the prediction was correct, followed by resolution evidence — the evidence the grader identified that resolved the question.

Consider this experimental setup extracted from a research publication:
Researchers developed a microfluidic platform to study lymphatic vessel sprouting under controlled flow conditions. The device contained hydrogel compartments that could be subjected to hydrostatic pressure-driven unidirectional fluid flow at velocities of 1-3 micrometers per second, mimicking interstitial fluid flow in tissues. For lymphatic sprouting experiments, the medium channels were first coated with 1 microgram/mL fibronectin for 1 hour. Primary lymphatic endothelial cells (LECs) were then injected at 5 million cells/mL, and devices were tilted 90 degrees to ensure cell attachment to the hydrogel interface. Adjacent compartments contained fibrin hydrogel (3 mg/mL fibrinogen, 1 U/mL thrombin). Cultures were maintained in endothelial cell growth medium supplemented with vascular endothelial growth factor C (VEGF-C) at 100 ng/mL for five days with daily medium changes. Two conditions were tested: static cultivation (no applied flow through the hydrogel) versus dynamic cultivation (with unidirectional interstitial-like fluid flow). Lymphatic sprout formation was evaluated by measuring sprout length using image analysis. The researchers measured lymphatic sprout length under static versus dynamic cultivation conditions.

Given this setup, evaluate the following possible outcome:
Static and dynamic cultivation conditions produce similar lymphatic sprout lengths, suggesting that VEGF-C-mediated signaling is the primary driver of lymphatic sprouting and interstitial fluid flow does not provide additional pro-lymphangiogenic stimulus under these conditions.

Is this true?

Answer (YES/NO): NO